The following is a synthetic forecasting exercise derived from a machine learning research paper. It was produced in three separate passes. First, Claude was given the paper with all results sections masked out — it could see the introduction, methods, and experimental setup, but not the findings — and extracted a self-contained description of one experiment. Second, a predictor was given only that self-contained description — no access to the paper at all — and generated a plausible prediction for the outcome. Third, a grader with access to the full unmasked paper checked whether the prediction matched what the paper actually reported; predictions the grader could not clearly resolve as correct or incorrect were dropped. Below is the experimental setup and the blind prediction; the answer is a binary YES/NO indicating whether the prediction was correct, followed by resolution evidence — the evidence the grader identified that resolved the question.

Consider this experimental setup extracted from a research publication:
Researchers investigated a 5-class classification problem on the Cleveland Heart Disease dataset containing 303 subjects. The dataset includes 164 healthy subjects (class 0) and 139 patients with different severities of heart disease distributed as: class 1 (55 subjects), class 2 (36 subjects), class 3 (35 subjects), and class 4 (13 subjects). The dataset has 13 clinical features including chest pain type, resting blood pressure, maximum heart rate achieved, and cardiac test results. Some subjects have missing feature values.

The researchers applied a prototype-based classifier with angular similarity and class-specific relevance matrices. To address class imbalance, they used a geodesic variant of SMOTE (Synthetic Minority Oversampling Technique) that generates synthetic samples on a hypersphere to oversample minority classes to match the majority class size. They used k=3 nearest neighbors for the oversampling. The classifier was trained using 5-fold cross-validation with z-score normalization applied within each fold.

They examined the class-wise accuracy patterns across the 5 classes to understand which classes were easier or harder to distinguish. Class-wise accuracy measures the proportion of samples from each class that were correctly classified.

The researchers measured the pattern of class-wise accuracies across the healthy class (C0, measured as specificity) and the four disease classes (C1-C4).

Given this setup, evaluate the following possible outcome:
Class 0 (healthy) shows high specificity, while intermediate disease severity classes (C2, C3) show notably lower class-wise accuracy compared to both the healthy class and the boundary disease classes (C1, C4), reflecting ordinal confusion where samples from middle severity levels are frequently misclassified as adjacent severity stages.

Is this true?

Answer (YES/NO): NO